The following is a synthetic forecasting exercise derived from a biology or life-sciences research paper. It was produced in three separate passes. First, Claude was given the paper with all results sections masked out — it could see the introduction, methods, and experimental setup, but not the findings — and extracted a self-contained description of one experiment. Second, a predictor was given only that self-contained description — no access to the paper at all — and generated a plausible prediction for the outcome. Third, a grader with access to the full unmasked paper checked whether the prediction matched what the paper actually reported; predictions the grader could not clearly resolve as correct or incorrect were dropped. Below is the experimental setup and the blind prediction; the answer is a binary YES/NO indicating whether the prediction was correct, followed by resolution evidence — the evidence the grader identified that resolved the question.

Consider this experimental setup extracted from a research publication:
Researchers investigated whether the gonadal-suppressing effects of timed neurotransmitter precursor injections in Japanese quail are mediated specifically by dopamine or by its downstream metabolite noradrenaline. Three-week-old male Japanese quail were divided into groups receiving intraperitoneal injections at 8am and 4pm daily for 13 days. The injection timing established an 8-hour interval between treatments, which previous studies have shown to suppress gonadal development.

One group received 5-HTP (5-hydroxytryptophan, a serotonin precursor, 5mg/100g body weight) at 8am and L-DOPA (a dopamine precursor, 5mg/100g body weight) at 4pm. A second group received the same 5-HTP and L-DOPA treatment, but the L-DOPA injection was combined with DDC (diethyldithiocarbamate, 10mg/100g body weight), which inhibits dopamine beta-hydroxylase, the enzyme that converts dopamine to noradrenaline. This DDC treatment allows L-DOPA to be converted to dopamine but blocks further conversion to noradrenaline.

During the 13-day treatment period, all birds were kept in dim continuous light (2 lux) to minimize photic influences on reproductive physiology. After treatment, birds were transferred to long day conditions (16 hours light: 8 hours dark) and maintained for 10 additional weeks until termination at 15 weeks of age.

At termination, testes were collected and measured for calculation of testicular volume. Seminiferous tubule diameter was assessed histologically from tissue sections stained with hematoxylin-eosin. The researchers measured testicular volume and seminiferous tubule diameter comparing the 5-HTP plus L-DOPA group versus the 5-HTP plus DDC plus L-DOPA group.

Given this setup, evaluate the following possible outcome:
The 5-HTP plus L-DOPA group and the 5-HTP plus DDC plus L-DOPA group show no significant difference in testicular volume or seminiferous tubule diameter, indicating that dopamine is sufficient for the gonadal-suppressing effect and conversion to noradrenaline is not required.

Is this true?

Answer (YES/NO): YES